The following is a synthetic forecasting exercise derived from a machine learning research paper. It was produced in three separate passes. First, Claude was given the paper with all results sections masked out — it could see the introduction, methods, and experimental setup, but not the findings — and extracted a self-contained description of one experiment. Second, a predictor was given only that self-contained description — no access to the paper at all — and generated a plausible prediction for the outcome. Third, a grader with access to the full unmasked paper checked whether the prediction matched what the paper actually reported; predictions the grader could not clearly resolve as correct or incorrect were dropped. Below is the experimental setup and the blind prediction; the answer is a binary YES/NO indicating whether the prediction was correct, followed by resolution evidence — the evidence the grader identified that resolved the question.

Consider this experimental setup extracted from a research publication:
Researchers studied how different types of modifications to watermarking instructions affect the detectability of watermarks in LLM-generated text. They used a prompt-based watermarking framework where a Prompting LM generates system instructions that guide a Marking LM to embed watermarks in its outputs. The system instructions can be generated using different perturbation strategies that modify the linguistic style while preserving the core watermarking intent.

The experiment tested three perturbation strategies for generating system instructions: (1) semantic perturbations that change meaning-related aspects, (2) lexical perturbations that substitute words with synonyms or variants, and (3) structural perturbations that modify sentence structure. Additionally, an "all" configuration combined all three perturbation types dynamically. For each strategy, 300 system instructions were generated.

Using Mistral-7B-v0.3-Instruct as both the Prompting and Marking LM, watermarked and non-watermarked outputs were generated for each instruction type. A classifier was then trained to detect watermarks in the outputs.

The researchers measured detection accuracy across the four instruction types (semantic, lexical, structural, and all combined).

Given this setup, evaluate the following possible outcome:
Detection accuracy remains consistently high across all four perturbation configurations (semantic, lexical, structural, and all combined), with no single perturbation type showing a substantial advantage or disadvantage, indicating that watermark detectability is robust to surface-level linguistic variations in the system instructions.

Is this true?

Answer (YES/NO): NO